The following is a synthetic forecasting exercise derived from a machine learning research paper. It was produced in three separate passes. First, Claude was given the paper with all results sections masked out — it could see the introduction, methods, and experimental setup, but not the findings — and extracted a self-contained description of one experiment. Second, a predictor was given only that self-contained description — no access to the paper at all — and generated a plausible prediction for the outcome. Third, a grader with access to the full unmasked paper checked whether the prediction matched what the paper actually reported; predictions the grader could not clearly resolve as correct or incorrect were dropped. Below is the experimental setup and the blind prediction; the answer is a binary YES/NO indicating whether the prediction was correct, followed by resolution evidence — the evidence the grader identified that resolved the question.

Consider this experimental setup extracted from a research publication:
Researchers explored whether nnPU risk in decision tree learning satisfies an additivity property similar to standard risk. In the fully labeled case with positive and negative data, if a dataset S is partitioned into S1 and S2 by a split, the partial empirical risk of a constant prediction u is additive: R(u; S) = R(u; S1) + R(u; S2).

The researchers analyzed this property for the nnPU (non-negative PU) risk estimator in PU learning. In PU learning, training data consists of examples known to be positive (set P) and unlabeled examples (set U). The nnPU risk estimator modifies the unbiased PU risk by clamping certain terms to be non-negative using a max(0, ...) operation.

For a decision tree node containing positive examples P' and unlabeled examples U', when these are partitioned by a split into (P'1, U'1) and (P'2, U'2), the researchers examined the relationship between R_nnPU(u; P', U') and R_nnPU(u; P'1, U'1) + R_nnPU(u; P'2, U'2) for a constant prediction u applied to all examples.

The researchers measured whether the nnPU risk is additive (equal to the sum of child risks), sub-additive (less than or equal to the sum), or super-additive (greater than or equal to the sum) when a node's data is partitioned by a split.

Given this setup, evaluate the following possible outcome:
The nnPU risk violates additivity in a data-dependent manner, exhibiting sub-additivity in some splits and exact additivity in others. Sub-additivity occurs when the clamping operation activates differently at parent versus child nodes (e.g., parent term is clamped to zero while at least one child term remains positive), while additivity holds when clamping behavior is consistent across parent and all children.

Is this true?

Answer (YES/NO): NO